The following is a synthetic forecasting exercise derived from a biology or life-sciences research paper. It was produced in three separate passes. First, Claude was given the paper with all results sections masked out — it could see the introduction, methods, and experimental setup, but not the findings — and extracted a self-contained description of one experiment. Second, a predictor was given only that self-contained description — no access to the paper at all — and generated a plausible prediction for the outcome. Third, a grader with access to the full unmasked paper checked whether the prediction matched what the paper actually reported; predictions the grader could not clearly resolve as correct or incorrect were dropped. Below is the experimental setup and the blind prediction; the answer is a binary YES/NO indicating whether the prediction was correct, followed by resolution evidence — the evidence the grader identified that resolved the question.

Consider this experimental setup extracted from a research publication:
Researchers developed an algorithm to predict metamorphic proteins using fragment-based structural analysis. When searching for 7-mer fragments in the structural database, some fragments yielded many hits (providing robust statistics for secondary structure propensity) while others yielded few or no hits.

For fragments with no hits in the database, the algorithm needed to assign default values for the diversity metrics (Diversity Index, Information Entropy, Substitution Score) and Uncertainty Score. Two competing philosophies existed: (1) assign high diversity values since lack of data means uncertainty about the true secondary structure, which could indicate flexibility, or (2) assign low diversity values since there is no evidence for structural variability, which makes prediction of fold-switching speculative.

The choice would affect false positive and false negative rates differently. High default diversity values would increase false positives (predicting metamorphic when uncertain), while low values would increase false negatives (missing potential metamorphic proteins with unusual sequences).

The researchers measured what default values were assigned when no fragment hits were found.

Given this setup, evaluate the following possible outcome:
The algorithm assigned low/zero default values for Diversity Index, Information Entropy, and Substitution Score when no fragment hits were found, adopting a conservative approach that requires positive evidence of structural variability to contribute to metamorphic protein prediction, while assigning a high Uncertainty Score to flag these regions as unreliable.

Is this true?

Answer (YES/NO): YES